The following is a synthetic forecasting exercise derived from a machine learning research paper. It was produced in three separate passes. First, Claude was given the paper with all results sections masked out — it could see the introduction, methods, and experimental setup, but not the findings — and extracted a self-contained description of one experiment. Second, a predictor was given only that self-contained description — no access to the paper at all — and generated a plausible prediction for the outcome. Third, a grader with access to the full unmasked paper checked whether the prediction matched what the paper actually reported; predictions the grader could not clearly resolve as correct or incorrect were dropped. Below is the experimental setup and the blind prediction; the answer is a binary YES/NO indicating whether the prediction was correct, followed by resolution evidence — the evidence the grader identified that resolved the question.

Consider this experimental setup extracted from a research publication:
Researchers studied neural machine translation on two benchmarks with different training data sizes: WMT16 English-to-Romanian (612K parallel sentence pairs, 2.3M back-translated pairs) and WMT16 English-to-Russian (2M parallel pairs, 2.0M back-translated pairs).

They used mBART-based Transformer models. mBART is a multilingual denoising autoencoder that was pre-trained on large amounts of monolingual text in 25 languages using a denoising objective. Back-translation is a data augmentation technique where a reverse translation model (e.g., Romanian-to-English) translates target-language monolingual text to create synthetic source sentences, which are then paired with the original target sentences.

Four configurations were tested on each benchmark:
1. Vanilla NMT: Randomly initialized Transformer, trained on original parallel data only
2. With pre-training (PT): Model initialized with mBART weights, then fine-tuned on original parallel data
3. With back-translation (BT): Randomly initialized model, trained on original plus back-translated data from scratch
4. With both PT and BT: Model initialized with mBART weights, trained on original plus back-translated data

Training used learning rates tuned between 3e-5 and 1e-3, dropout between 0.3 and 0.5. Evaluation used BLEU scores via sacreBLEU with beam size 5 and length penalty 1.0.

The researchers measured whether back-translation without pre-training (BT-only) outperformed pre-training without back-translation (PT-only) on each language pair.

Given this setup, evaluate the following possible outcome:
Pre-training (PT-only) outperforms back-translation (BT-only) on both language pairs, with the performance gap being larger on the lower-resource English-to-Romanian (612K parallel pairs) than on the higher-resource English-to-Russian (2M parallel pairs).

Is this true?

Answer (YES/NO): NO